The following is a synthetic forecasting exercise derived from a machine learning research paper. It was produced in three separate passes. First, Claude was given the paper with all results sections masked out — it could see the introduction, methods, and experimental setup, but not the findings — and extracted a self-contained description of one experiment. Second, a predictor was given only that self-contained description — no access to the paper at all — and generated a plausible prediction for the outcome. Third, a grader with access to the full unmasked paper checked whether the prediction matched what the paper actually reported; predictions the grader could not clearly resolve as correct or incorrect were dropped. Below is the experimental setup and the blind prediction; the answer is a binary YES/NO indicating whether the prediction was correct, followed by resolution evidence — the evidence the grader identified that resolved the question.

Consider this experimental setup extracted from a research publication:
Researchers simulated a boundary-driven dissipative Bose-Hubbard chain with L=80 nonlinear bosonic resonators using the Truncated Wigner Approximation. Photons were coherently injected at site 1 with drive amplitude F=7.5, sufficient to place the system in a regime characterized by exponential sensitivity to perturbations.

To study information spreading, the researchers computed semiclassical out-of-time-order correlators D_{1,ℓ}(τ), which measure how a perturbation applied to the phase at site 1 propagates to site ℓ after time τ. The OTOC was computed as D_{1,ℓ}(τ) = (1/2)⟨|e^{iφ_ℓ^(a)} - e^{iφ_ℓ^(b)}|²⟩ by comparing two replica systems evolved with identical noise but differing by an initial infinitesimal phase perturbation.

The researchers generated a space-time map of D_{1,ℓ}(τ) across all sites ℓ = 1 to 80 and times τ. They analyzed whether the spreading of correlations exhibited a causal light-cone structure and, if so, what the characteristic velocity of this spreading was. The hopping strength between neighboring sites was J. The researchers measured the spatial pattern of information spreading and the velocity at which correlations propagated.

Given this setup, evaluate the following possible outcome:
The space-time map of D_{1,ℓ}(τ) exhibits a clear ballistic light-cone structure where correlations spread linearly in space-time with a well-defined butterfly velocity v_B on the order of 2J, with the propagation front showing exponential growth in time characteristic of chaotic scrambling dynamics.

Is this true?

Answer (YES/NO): YES